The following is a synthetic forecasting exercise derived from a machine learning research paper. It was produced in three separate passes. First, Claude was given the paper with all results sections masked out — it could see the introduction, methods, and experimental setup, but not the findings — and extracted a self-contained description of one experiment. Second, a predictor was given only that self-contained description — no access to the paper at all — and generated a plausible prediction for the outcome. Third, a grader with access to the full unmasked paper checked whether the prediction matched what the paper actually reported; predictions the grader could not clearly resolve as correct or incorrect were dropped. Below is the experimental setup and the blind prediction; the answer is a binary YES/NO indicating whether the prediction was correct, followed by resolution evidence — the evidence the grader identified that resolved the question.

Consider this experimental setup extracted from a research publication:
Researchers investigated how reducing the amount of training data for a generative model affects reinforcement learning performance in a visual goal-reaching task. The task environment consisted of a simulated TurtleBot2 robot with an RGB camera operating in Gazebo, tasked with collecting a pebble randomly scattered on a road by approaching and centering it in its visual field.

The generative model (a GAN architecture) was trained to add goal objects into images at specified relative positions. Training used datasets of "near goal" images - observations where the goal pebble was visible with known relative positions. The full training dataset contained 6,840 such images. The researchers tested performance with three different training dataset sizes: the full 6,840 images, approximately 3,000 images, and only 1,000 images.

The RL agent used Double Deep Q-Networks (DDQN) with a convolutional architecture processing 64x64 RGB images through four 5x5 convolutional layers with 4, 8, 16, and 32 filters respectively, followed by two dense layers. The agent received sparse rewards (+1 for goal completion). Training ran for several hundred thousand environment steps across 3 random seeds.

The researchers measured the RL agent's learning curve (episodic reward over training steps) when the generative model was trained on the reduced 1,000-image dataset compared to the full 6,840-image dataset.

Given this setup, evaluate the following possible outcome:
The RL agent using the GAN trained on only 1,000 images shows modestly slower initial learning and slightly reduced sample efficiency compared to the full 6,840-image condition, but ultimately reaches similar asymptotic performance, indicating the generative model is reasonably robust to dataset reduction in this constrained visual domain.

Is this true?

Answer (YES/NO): YES